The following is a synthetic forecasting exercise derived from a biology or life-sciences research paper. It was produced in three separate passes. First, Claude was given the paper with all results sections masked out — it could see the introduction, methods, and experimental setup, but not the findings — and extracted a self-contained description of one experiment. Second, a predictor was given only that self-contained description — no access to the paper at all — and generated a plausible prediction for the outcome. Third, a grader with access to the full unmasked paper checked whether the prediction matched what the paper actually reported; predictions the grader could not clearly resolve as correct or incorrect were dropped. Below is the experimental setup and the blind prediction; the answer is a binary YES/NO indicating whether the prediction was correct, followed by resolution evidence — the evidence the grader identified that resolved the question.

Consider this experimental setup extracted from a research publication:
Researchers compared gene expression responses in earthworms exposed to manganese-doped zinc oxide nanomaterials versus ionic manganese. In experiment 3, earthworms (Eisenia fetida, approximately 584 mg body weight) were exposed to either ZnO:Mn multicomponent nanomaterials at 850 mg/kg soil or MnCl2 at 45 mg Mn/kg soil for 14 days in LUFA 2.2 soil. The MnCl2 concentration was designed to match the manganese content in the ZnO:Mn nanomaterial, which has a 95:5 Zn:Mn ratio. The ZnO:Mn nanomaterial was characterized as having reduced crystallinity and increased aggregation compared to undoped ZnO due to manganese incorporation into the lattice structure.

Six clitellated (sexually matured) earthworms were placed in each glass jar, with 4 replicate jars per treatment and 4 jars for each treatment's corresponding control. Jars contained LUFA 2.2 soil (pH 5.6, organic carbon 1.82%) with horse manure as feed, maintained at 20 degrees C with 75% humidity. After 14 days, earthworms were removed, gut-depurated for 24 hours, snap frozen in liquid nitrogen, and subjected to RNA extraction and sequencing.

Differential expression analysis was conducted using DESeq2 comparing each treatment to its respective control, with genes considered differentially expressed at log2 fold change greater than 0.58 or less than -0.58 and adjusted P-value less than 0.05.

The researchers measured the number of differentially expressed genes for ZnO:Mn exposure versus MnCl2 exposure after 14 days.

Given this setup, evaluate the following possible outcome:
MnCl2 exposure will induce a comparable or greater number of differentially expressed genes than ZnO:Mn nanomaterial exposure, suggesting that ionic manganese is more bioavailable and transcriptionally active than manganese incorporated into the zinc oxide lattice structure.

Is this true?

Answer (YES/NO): YES